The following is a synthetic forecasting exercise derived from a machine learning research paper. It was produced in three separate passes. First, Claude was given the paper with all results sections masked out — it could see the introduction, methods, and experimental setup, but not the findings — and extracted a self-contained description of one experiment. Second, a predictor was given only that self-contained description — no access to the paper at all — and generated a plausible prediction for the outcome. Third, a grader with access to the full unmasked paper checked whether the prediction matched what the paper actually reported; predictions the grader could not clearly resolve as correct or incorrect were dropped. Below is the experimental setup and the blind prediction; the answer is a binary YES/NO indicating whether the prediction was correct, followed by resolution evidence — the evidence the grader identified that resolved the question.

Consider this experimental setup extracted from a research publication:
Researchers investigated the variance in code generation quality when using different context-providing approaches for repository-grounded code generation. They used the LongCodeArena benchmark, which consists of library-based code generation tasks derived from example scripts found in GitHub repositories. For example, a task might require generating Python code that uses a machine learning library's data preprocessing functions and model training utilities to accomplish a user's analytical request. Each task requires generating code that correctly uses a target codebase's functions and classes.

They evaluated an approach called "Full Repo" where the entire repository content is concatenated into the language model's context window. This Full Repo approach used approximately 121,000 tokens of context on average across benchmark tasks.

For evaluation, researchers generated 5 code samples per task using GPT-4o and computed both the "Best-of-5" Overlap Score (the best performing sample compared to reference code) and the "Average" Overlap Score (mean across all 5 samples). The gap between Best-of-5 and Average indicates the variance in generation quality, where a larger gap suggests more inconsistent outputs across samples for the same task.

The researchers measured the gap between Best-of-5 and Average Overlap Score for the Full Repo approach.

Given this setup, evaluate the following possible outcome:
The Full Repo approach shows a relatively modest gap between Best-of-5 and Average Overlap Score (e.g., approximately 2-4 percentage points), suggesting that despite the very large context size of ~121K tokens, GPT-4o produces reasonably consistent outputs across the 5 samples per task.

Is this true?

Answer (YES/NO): NO